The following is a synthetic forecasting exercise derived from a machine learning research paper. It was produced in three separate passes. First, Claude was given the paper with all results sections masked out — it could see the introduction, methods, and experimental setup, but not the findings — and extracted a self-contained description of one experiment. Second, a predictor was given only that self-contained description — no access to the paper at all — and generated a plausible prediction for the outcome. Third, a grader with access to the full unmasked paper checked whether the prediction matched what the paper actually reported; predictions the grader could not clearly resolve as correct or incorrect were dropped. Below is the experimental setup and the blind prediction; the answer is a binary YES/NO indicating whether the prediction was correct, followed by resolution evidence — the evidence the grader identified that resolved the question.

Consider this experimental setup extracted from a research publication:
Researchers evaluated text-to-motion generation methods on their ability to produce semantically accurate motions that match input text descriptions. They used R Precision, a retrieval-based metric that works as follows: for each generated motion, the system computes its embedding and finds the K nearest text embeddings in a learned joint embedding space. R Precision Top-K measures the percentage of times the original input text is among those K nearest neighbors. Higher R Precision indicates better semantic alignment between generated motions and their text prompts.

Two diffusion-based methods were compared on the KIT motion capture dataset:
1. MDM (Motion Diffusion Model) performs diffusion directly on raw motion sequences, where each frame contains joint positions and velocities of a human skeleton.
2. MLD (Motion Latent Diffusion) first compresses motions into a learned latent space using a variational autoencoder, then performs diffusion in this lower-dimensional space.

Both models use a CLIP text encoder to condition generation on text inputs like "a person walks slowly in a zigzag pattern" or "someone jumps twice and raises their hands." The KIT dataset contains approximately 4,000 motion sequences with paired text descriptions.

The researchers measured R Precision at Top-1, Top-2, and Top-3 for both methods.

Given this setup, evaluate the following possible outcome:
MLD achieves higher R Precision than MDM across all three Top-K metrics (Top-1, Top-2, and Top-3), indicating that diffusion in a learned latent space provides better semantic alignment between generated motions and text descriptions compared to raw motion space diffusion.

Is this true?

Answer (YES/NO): YES